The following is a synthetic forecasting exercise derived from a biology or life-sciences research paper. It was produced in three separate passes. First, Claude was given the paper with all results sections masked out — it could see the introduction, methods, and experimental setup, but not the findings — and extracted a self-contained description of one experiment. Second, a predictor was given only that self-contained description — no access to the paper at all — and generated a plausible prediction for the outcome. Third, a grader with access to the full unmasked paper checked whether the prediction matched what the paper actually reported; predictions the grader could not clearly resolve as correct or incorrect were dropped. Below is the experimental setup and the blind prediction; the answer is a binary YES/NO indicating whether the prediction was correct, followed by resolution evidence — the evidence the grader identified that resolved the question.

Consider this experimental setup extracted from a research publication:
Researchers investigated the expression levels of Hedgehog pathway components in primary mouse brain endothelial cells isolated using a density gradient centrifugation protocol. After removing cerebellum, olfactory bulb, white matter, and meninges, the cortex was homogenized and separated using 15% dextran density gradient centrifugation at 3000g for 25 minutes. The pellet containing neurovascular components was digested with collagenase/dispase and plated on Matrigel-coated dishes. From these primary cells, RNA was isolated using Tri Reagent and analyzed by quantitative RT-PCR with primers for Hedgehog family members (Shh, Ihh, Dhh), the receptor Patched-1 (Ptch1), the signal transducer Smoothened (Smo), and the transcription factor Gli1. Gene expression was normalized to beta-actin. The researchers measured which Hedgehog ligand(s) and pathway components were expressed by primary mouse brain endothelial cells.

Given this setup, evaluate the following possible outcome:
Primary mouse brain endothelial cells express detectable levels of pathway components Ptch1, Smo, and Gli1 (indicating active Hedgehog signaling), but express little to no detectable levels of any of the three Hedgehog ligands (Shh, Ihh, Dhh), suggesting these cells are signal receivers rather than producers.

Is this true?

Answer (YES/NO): NO